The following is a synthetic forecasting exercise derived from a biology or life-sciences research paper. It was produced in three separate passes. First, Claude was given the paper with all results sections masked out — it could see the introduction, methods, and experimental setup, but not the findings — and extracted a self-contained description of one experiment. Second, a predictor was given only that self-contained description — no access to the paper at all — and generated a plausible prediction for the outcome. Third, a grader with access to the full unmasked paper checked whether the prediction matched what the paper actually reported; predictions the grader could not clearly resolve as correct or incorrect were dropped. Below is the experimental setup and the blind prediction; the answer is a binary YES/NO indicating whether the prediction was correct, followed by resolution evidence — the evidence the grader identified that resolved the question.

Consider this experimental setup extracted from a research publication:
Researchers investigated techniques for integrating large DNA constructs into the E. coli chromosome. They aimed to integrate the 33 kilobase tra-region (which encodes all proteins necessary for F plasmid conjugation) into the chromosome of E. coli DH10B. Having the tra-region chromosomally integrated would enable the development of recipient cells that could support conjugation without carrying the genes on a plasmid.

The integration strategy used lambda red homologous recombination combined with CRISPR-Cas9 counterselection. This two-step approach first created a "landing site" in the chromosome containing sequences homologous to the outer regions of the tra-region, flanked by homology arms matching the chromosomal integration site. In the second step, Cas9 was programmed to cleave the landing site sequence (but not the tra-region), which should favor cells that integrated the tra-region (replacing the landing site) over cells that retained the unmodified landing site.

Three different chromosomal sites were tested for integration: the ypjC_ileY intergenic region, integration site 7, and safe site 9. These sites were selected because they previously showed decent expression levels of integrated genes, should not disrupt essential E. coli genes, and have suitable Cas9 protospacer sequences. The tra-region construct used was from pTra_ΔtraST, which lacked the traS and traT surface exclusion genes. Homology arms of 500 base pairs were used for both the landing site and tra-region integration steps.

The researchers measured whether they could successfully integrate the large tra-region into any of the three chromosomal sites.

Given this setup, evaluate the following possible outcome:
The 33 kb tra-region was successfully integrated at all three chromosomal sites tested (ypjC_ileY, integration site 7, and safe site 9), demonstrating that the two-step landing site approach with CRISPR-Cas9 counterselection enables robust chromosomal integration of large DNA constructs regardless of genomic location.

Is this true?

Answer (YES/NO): NO